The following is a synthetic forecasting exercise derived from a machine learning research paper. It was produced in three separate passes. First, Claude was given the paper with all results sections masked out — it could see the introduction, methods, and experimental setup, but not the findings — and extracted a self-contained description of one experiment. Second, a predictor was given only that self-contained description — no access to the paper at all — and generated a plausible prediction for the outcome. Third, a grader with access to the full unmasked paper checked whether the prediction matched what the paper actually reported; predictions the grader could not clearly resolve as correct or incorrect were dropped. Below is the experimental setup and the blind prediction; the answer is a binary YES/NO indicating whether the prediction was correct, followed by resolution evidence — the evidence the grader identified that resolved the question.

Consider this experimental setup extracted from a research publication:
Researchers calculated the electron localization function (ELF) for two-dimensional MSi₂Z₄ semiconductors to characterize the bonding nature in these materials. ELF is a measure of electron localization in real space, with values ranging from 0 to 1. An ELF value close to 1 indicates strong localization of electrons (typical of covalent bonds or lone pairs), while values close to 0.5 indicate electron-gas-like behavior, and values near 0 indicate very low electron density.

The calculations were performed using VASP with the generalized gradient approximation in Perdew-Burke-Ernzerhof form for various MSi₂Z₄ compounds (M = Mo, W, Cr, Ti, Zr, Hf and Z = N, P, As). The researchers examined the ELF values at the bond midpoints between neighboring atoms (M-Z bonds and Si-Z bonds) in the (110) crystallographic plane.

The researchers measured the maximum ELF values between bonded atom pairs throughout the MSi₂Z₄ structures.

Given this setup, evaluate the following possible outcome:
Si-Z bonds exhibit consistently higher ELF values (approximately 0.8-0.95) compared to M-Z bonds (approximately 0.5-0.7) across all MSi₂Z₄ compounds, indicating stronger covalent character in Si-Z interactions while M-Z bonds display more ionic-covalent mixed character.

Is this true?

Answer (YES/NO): NO